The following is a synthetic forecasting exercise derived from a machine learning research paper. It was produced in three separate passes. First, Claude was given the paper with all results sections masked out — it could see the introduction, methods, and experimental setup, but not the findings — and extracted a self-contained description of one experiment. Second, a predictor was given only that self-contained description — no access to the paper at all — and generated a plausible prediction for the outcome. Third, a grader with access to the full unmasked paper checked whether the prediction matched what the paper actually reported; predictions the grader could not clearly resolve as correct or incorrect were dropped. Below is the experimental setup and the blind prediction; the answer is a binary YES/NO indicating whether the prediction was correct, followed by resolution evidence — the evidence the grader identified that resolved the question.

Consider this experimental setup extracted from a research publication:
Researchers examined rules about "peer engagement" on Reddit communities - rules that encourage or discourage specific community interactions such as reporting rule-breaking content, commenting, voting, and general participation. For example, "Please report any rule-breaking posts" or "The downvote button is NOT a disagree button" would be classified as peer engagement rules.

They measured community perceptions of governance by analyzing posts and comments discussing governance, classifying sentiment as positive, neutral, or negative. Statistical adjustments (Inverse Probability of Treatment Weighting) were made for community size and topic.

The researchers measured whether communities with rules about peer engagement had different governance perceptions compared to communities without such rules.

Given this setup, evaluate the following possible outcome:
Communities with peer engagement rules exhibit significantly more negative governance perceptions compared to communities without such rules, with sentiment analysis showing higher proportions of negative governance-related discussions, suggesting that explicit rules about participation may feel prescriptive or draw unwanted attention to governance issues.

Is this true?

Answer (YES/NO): NO